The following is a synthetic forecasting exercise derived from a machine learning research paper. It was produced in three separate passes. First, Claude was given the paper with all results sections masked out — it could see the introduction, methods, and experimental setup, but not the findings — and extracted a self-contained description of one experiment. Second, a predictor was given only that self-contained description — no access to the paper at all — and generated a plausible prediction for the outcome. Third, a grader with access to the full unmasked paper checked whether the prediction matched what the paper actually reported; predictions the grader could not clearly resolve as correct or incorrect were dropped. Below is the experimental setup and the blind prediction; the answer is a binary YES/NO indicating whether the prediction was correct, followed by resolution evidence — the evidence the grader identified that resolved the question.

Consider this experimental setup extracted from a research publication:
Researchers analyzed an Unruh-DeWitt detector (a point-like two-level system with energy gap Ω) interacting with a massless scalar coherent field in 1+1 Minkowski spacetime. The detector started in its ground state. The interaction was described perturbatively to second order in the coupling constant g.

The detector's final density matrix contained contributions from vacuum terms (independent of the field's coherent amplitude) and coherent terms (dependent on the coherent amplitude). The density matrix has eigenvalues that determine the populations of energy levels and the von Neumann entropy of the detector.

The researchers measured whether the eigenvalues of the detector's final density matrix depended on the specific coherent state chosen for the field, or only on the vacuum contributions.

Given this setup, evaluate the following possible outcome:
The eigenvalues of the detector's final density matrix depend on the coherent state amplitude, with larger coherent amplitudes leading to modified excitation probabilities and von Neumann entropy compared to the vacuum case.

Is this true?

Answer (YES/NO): NO